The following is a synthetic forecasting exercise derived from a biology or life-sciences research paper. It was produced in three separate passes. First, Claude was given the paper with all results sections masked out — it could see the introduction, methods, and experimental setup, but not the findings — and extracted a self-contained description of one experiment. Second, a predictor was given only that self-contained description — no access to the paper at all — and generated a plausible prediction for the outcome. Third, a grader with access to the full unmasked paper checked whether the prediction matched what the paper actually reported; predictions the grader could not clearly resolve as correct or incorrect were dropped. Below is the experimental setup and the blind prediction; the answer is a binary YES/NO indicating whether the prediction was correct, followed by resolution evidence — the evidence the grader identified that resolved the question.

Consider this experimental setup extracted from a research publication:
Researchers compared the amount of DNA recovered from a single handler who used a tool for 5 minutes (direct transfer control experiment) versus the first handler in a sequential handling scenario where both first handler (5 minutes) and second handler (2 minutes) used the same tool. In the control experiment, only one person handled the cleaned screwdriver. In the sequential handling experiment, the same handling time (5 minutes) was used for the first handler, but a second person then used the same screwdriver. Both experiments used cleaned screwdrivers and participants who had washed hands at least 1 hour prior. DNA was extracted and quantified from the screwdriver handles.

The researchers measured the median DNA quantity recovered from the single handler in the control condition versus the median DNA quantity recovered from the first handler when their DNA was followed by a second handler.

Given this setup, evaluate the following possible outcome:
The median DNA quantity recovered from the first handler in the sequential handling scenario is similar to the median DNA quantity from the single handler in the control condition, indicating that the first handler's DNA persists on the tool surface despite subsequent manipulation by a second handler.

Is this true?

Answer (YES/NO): NO